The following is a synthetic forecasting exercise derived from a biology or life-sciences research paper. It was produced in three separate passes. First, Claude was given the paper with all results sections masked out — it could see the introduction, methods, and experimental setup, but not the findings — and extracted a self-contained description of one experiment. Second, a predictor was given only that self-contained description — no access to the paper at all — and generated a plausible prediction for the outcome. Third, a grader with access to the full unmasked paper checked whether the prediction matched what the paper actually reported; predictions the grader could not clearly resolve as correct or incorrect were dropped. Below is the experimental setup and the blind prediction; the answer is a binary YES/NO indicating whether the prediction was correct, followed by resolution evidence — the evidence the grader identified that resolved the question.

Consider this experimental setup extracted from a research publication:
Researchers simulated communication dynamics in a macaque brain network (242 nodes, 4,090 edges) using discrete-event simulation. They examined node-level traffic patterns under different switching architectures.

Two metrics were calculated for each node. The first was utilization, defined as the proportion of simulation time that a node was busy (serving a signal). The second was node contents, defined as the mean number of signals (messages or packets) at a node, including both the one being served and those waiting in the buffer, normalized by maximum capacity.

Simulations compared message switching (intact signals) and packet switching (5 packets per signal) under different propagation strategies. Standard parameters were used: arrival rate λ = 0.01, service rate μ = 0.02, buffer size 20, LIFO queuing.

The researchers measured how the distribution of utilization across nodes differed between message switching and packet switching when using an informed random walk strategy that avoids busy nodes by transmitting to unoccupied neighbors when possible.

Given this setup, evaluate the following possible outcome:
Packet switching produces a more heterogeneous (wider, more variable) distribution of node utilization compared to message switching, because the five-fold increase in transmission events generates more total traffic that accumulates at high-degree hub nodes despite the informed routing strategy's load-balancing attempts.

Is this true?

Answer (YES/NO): NO